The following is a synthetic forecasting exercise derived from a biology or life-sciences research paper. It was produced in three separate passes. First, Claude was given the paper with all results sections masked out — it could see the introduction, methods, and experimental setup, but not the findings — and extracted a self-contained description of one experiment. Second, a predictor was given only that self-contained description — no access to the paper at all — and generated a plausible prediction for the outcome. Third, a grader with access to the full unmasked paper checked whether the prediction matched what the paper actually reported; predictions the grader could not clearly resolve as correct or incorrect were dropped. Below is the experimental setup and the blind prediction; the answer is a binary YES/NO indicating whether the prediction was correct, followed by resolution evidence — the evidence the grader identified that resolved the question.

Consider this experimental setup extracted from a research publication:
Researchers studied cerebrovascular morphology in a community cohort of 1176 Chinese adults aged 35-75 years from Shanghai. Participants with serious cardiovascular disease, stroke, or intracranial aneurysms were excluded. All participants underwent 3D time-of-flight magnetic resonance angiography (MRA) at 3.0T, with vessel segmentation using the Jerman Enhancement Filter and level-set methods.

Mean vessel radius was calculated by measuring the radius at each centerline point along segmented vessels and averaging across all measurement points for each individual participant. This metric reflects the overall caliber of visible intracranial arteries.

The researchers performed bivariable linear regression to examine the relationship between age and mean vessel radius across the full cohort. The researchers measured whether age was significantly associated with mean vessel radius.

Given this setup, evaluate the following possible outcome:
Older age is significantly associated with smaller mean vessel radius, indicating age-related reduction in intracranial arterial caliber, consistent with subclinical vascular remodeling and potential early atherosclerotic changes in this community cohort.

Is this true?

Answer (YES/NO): NO